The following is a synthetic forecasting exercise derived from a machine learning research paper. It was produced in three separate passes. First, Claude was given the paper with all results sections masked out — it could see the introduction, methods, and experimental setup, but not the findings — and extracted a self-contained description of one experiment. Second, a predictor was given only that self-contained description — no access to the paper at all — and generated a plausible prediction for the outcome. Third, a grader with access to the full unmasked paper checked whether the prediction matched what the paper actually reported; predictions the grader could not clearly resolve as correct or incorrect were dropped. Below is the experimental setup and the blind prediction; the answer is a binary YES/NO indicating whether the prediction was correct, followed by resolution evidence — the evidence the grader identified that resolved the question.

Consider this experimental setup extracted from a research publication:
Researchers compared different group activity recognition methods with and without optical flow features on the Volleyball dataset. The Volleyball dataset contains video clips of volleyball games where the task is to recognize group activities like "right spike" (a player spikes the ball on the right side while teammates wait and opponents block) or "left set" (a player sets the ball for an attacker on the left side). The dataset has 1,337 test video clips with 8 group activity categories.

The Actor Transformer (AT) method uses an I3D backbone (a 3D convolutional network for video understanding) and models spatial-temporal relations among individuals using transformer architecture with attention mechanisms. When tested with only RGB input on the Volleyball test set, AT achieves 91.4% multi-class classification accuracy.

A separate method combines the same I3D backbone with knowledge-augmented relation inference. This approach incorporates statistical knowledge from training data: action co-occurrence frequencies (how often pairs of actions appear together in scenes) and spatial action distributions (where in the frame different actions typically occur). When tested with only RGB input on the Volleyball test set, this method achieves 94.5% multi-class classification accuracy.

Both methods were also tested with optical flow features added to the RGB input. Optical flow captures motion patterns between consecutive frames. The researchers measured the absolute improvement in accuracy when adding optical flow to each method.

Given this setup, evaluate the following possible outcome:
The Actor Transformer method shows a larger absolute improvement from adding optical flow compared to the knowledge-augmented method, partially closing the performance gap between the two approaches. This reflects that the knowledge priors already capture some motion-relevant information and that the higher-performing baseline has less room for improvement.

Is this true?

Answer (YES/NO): YES